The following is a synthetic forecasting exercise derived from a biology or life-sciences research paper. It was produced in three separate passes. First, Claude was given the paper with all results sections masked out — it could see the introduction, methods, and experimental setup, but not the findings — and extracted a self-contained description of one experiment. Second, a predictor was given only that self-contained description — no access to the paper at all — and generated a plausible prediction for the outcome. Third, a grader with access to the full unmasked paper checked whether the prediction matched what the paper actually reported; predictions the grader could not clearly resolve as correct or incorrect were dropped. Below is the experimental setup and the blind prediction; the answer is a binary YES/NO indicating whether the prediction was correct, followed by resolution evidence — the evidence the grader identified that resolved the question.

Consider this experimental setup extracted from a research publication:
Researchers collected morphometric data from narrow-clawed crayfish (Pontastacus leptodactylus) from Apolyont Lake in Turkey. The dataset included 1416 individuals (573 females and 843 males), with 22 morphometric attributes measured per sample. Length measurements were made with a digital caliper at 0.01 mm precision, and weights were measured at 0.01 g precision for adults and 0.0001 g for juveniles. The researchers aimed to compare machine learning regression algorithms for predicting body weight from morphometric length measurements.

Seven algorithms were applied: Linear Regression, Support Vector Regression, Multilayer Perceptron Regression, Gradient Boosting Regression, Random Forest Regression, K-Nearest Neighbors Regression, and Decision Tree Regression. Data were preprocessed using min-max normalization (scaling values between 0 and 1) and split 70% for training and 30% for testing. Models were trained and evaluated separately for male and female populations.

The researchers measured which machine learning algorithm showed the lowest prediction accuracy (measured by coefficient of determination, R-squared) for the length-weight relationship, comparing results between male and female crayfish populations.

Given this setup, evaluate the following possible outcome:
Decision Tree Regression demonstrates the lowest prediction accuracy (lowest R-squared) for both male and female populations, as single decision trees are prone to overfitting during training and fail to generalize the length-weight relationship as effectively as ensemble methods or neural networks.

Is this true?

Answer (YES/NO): NO